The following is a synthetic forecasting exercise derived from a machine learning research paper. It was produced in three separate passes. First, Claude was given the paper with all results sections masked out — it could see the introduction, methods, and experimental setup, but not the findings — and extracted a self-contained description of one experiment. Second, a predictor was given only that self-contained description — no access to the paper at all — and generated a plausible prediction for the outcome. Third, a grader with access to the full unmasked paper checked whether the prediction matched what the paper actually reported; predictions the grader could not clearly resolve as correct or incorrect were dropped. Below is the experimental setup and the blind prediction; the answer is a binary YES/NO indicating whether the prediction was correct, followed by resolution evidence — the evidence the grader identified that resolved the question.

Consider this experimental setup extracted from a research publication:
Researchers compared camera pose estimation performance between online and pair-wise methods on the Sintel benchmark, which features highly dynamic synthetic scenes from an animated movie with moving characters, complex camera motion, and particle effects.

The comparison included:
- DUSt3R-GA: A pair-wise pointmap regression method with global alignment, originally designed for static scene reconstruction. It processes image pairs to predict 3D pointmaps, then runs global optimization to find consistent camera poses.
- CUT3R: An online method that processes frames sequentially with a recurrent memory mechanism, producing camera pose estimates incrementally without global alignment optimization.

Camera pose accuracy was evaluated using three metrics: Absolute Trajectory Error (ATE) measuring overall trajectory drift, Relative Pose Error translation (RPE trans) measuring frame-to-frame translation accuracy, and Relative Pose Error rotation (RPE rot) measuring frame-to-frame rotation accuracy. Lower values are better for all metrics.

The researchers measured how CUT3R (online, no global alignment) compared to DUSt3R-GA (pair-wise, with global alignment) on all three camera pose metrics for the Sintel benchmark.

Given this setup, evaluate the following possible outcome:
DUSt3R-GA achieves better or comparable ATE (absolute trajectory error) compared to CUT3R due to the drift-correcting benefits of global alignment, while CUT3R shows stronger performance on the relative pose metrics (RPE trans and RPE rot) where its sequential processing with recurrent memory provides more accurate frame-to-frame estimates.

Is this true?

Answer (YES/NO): NO